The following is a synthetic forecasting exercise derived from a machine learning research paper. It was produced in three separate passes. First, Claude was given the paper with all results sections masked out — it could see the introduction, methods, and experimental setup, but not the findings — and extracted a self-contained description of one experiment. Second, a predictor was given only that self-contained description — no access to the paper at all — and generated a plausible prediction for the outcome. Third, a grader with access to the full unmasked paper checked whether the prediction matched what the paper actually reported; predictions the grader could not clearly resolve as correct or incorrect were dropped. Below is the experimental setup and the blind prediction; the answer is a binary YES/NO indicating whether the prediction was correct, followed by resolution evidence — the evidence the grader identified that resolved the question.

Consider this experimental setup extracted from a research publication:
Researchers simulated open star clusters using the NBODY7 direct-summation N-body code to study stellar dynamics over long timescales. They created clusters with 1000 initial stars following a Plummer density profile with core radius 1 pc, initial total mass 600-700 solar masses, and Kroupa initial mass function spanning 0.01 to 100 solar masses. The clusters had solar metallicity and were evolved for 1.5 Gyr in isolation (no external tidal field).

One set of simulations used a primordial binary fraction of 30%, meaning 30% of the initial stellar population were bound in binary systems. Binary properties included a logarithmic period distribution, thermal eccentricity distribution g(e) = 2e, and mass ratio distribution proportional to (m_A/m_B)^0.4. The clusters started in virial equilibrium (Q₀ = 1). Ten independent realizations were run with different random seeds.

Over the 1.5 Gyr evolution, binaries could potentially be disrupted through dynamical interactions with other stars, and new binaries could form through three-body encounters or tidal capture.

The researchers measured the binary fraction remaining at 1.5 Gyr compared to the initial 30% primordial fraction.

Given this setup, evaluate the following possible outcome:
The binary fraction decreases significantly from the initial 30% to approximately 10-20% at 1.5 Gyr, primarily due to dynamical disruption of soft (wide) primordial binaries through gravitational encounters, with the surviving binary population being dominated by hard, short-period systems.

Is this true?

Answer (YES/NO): NO